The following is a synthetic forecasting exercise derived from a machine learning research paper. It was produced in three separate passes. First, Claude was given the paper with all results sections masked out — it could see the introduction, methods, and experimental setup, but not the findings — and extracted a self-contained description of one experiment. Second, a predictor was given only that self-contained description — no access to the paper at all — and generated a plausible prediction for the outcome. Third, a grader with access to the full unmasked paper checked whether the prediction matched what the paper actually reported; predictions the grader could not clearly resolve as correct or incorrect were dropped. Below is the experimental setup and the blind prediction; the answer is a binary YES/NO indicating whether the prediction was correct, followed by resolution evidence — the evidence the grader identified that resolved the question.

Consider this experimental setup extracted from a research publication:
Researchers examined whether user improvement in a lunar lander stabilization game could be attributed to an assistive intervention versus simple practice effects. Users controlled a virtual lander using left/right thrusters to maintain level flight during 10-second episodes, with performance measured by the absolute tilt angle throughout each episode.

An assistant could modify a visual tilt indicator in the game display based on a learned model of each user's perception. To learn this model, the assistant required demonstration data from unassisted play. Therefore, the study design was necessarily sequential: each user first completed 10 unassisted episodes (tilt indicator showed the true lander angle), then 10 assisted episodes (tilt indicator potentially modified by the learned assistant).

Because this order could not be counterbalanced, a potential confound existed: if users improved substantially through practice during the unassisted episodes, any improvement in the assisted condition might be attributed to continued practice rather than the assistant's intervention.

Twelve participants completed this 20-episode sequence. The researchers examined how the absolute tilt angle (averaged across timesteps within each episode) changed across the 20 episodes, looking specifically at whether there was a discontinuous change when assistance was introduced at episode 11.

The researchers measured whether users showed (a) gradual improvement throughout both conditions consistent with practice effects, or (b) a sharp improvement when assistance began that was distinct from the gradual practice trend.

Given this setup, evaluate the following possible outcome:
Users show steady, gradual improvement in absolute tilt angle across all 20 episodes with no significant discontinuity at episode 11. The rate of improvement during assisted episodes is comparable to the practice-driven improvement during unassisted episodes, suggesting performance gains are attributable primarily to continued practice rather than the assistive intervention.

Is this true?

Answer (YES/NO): NO